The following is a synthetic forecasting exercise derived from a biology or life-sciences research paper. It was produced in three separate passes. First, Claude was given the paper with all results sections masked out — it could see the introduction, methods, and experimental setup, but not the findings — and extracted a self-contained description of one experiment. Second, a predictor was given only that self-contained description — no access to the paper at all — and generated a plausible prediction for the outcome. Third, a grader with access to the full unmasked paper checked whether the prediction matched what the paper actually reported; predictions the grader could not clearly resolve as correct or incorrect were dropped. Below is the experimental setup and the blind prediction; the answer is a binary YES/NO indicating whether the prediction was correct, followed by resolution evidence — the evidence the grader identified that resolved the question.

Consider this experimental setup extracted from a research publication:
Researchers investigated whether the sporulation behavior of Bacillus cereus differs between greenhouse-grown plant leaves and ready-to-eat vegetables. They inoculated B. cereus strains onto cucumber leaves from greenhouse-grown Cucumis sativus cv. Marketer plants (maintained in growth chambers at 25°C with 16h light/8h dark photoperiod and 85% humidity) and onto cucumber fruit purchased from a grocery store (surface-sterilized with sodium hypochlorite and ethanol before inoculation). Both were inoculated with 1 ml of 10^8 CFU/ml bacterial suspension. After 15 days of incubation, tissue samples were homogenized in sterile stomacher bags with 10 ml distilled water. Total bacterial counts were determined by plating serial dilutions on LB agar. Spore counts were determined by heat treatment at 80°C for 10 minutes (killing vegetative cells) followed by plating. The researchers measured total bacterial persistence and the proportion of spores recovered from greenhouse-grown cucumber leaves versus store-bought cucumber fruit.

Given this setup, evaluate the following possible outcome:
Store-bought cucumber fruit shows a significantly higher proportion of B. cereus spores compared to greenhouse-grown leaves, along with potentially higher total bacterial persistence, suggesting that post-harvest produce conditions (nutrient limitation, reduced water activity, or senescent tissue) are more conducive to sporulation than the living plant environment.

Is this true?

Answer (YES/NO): NO